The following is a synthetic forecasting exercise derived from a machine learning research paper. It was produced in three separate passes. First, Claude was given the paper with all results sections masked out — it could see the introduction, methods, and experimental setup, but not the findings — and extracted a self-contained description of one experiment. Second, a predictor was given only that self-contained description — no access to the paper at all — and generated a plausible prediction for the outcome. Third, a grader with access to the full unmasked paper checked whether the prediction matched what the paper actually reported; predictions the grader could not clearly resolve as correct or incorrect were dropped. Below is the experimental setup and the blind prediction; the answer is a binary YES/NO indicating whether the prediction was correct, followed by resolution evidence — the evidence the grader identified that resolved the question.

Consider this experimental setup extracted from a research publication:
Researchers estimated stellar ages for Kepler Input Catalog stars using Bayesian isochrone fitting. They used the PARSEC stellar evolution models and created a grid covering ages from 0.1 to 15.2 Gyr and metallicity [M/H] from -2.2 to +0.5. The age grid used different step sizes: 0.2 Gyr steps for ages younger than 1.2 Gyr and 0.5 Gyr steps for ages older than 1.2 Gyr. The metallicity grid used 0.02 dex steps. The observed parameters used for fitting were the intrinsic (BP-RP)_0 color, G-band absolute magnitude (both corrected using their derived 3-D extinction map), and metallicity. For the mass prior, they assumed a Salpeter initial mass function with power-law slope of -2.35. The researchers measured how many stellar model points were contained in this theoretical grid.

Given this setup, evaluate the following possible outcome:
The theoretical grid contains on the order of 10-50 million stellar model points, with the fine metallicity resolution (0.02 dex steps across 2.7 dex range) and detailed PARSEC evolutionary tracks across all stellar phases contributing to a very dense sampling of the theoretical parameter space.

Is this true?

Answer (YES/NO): NO